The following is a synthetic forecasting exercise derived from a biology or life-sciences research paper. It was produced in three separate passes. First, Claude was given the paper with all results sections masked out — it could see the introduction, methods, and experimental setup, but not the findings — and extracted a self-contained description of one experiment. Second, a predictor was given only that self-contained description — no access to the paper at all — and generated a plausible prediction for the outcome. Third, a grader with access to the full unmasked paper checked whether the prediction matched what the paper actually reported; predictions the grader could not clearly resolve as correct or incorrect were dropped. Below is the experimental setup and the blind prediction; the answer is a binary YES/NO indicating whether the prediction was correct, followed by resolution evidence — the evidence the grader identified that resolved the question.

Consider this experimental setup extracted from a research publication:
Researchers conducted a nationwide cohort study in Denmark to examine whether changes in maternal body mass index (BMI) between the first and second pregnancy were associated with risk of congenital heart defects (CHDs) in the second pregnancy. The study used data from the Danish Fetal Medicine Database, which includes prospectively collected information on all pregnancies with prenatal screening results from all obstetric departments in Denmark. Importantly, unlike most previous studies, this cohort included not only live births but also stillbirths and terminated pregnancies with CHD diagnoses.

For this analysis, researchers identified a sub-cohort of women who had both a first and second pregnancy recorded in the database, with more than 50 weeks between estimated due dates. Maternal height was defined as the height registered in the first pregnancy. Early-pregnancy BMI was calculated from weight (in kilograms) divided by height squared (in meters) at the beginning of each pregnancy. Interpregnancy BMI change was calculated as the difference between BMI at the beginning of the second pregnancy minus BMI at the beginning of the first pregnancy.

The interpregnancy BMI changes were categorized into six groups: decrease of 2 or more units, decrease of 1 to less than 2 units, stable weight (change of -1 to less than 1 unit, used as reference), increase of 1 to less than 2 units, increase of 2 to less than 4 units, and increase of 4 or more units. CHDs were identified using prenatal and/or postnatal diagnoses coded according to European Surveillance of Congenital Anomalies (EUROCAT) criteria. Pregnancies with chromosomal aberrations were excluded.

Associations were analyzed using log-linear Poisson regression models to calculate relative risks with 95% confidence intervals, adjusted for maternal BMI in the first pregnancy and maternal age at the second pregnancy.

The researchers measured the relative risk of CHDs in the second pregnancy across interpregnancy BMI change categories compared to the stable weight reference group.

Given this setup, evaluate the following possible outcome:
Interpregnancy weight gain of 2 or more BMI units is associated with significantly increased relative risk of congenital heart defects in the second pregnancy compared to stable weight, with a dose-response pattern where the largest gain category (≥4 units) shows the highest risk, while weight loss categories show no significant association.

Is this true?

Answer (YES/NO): NO